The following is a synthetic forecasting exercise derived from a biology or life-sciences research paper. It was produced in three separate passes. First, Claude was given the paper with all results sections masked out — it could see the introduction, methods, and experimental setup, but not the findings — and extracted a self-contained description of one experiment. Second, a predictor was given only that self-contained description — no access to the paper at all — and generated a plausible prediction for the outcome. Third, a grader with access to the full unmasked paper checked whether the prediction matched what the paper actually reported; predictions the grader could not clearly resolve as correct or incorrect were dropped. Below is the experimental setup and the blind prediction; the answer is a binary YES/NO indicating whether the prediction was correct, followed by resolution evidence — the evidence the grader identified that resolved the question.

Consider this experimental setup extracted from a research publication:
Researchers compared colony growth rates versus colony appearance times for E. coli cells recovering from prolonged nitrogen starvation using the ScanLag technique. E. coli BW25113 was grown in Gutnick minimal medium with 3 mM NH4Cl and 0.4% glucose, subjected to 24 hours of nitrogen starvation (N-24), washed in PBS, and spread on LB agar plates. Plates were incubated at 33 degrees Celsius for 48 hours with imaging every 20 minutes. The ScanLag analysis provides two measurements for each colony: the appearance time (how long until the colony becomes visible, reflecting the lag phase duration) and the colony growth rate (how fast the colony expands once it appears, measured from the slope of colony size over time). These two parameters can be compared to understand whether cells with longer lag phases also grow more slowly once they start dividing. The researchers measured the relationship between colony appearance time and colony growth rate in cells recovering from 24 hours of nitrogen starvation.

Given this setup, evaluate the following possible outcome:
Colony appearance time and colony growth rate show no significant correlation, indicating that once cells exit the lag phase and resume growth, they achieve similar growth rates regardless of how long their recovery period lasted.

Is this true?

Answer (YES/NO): YES